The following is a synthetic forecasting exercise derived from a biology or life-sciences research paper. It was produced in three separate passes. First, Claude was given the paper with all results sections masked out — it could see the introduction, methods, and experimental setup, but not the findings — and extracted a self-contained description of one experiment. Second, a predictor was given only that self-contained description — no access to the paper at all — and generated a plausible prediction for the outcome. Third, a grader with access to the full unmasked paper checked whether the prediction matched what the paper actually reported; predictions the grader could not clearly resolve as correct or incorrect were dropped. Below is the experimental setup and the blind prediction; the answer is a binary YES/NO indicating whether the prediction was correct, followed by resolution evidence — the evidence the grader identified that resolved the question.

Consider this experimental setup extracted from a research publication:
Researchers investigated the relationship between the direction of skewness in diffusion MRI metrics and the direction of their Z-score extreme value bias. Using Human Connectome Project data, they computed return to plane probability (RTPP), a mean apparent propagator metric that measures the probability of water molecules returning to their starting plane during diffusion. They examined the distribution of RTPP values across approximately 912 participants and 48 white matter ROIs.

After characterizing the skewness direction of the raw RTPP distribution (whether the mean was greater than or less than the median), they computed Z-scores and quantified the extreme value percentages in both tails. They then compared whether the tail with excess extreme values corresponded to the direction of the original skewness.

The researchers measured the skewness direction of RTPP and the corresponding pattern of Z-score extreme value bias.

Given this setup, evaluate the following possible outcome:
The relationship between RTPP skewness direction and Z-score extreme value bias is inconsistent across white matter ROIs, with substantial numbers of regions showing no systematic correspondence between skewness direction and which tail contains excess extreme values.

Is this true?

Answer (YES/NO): NO